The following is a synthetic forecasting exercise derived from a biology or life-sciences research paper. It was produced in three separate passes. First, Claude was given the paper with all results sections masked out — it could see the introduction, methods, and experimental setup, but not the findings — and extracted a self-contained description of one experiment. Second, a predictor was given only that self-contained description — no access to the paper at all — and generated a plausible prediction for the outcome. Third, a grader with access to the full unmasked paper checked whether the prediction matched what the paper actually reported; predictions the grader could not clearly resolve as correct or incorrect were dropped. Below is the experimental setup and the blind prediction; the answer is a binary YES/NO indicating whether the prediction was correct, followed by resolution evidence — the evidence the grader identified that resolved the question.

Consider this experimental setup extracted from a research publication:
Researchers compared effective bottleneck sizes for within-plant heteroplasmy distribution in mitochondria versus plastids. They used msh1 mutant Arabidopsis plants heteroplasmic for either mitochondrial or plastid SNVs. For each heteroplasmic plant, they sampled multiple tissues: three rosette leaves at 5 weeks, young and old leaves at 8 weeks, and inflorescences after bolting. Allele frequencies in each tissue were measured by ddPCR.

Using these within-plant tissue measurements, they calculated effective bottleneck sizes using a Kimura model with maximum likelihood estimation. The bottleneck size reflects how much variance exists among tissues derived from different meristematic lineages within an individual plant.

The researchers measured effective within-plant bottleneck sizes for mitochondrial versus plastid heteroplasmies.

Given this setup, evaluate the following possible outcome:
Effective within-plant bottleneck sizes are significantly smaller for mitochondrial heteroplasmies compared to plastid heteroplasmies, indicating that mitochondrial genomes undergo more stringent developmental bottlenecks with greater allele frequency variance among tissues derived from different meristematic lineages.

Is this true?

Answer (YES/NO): NO